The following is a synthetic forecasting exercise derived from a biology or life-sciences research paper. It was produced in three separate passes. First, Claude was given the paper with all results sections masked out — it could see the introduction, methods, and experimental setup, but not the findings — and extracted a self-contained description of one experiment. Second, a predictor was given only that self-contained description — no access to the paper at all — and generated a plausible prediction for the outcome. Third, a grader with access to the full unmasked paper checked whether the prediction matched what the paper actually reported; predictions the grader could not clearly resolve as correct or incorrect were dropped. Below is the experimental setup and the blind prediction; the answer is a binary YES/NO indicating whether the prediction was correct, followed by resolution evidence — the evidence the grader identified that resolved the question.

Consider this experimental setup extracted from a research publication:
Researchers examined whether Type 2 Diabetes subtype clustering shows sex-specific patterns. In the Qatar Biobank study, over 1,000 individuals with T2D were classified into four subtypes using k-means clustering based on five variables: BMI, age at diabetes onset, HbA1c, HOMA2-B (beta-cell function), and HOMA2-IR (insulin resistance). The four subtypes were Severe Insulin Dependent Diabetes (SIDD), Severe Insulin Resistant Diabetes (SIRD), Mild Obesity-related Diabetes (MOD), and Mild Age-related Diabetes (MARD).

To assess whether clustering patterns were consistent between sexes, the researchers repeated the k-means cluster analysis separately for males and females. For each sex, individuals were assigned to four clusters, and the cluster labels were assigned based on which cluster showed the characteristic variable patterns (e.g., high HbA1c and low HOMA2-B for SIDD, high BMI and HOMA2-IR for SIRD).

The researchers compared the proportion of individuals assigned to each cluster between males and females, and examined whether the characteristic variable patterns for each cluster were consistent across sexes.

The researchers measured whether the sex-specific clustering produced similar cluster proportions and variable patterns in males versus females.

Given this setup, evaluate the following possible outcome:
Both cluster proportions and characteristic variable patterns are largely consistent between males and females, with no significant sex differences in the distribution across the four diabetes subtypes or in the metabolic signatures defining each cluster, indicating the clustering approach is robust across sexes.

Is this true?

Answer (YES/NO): YES